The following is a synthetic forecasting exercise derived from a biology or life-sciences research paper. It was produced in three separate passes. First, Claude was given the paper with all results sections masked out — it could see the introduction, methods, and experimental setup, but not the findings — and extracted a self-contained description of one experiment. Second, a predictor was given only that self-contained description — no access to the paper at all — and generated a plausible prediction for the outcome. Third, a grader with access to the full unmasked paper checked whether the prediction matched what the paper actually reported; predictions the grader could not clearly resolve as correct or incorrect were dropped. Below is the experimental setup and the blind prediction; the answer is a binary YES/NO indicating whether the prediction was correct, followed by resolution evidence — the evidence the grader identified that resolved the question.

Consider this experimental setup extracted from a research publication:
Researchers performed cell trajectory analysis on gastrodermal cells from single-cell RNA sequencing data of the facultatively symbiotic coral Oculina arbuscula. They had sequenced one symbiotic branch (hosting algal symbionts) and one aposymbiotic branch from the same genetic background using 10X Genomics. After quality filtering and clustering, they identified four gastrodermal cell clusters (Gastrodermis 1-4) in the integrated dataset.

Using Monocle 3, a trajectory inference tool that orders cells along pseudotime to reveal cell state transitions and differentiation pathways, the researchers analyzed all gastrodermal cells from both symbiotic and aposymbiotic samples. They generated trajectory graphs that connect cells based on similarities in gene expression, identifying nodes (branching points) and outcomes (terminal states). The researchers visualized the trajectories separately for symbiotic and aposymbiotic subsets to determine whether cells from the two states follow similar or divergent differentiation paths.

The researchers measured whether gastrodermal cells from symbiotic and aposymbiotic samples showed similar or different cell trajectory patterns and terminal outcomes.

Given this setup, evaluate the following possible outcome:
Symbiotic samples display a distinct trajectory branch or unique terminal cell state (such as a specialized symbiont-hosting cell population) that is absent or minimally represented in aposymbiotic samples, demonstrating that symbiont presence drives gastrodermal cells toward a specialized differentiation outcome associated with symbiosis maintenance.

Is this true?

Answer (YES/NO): YES